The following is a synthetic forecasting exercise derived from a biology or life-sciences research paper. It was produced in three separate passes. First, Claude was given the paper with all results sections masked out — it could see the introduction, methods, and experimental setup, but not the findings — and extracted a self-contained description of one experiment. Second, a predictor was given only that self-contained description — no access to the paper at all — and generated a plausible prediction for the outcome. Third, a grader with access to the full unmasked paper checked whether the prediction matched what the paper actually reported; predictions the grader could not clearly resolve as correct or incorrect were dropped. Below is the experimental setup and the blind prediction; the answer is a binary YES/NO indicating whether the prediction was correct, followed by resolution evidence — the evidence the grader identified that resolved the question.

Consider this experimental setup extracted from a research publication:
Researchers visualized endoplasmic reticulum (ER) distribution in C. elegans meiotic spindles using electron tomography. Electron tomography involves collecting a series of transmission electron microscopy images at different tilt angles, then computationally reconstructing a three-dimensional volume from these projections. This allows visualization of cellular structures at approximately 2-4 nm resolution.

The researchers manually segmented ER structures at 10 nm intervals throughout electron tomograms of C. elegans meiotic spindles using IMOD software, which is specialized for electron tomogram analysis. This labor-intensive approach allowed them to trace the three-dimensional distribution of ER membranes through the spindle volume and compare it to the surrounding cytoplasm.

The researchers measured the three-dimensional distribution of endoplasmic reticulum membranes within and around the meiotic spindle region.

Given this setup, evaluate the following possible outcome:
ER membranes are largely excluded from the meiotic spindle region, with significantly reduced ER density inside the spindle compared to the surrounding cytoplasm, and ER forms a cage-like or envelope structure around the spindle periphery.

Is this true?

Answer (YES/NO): YES